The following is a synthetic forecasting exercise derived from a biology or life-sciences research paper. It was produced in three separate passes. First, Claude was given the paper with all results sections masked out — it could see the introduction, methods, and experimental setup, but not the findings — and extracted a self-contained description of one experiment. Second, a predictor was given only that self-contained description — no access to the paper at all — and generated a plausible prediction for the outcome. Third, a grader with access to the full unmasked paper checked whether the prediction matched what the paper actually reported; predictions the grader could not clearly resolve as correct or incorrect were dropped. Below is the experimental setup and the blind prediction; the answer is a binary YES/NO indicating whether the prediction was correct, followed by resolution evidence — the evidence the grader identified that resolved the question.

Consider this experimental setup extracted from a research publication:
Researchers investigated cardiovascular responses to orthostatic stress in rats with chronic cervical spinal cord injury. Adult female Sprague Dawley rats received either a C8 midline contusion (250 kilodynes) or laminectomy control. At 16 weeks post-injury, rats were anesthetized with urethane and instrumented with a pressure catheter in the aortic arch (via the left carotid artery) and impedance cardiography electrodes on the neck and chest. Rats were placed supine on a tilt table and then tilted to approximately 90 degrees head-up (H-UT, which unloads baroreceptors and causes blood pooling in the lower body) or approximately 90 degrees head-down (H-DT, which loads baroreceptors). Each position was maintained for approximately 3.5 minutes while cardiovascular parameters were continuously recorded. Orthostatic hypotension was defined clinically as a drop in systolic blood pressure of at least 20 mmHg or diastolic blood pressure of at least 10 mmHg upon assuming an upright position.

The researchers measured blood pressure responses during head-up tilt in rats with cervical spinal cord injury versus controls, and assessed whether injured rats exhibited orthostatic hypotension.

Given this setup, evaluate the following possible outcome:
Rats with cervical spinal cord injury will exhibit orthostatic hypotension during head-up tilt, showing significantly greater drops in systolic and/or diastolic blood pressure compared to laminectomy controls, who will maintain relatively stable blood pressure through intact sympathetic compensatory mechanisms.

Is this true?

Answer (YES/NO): YES